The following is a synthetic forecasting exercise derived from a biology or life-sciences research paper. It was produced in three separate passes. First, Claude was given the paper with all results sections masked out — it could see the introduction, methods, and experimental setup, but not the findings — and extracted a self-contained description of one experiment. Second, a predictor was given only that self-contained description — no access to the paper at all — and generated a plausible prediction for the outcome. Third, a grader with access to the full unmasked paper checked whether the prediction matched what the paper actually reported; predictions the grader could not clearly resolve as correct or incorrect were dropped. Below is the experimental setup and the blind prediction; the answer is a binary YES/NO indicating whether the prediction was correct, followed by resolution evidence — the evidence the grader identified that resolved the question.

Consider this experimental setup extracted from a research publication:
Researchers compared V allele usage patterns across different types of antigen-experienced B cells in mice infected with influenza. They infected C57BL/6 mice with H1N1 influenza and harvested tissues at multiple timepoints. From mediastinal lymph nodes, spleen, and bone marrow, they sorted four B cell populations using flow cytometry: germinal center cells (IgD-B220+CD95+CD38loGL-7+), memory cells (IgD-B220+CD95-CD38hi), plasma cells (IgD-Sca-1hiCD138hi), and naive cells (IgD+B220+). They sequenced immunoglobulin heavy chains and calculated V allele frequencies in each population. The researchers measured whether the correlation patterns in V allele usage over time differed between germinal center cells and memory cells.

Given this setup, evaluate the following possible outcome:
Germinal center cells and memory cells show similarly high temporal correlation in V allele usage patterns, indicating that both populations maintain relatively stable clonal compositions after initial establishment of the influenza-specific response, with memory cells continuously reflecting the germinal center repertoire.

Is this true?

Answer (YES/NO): NO